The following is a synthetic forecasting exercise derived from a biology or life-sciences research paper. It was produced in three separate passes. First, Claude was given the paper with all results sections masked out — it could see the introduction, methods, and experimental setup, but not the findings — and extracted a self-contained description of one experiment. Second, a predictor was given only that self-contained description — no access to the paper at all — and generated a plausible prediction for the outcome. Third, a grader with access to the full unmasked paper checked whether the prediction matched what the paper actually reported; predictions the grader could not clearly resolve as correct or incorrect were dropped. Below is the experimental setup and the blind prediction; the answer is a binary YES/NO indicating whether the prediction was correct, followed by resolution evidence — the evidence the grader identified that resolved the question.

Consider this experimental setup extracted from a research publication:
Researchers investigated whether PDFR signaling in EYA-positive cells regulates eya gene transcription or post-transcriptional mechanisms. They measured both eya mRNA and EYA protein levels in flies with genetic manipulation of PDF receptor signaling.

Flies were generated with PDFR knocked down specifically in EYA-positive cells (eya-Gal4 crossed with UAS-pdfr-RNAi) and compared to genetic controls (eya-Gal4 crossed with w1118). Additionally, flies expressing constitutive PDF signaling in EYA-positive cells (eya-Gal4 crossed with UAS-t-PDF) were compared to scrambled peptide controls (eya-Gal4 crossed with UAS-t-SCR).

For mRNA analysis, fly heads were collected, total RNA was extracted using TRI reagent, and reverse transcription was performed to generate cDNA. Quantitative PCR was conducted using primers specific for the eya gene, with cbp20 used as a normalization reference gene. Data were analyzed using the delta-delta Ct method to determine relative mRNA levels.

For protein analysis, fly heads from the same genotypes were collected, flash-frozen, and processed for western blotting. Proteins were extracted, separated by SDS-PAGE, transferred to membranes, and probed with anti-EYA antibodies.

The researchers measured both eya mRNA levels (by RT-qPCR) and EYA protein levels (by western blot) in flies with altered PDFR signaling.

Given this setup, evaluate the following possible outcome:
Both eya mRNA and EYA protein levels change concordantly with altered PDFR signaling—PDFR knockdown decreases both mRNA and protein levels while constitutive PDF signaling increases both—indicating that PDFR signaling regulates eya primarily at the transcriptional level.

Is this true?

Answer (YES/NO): NO